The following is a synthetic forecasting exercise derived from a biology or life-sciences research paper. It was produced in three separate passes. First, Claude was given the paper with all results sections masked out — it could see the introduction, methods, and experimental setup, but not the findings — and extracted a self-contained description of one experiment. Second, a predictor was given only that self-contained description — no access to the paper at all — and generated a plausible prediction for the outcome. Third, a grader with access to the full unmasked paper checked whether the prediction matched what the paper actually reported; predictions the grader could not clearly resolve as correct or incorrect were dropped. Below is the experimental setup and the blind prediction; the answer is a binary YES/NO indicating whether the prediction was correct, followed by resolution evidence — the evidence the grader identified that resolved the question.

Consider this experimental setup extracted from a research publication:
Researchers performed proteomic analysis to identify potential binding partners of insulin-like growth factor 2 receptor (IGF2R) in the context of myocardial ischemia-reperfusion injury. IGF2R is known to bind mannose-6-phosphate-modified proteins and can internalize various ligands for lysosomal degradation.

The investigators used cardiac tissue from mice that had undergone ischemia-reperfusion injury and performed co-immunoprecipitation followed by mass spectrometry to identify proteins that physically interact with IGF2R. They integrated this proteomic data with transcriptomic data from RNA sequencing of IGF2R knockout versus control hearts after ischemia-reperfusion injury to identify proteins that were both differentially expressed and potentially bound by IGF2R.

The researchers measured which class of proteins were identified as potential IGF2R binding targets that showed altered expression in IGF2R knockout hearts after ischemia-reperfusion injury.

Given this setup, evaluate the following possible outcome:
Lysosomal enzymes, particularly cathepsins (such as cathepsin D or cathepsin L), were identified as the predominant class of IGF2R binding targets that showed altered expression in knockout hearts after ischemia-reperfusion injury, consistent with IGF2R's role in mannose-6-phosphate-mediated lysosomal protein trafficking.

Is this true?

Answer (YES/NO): NO